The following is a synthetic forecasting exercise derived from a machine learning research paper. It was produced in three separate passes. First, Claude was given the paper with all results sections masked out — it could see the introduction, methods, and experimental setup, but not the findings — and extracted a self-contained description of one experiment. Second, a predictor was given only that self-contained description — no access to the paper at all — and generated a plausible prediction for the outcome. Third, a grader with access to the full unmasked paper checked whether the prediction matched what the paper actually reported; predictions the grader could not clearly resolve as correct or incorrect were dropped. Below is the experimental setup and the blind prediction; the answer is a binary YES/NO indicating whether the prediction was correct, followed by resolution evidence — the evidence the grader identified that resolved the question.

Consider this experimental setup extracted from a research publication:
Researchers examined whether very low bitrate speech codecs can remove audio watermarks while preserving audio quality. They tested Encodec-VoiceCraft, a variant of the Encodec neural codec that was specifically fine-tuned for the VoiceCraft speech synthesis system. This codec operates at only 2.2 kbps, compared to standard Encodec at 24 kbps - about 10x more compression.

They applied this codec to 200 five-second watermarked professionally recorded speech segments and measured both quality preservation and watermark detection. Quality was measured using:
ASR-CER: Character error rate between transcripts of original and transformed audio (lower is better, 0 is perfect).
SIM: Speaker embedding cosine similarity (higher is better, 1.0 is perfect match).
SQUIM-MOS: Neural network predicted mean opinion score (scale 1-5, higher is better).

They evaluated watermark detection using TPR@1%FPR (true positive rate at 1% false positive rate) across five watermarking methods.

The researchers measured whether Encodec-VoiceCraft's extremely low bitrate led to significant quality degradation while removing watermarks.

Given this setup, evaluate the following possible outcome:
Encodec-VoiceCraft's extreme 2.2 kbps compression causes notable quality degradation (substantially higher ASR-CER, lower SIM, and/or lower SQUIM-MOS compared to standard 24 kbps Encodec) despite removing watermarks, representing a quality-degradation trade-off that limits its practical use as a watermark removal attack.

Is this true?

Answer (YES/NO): NO